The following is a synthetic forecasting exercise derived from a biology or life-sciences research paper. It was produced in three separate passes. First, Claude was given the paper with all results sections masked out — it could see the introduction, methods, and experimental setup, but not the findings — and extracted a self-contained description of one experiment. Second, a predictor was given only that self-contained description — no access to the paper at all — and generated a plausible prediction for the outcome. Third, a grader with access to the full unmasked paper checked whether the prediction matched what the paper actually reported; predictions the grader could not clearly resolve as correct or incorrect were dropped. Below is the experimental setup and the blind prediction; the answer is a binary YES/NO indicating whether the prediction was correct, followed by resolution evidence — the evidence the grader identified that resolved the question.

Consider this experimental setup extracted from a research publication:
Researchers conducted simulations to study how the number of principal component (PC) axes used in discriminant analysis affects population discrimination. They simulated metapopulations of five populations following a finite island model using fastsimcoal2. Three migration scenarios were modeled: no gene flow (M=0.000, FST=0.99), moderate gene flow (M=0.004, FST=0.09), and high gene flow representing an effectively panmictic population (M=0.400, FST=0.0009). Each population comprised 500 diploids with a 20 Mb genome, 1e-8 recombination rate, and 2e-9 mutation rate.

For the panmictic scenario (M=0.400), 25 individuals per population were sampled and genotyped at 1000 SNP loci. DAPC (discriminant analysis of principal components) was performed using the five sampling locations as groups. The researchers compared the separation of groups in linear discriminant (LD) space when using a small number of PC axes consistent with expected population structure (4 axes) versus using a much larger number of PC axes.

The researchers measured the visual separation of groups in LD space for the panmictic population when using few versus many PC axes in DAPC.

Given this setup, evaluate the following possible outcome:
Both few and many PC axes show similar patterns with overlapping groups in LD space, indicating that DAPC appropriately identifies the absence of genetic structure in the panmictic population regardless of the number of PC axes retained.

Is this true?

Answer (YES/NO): NO